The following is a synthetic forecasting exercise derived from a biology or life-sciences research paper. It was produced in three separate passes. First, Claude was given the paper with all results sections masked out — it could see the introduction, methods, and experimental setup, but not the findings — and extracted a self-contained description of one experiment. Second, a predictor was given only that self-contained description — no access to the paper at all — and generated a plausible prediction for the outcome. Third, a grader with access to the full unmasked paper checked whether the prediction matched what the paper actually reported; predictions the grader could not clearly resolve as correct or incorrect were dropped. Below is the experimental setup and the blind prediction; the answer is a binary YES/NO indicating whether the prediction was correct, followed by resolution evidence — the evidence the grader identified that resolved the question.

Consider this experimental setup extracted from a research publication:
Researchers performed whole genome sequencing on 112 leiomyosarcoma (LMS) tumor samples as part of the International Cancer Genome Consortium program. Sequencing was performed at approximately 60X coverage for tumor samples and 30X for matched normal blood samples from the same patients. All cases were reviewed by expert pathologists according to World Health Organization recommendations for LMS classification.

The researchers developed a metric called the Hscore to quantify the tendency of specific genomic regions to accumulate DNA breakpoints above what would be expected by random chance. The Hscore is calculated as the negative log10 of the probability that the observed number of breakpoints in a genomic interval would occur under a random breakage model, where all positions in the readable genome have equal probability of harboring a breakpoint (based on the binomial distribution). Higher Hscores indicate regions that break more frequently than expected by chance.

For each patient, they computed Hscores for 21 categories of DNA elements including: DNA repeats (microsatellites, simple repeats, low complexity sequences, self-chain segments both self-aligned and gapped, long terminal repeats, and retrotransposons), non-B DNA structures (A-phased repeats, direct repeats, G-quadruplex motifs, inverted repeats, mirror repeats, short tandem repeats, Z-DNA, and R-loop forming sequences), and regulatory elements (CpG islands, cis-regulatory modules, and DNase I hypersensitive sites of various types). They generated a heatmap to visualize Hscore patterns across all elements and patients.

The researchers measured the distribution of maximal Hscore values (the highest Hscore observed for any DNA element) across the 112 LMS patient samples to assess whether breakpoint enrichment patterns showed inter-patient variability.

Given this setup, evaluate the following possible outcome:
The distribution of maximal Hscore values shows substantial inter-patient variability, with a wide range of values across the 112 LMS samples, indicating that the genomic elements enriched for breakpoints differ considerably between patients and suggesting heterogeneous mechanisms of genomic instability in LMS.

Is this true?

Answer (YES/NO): YES